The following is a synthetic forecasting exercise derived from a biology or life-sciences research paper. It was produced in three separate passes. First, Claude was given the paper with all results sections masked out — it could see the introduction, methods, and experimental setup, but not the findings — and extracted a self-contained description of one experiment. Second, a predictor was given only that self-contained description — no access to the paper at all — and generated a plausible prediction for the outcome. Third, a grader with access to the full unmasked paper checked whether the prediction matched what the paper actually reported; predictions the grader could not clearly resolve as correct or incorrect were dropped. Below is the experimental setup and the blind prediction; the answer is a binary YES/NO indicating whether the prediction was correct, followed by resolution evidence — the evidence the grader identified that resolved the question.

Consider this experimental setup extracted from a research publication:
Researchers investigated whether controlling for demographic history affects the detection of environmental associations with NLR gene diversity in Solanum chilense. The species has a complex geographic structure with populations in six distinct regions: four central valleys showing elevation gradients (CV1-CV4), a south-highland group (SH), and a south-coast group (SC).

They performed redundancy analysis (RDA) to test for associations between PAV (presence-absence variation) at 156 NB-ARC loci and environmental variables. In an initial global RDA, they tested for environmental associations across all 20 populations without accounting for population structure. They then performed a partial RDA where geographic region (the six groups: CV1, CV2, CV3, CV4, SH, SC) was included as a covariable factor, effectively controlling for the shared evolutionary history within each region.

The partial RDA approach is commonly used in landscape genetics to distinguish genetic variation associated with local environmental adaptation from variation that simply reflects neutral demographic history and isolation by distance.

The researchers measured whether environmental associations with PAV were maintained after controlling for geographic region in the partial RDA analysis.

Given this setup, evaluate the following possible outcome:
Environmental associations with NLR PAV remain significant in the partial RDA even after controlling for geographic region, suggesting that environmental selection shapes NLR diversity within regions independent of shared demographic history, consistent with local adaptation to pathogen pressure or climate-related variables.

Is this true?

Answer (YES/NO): NO